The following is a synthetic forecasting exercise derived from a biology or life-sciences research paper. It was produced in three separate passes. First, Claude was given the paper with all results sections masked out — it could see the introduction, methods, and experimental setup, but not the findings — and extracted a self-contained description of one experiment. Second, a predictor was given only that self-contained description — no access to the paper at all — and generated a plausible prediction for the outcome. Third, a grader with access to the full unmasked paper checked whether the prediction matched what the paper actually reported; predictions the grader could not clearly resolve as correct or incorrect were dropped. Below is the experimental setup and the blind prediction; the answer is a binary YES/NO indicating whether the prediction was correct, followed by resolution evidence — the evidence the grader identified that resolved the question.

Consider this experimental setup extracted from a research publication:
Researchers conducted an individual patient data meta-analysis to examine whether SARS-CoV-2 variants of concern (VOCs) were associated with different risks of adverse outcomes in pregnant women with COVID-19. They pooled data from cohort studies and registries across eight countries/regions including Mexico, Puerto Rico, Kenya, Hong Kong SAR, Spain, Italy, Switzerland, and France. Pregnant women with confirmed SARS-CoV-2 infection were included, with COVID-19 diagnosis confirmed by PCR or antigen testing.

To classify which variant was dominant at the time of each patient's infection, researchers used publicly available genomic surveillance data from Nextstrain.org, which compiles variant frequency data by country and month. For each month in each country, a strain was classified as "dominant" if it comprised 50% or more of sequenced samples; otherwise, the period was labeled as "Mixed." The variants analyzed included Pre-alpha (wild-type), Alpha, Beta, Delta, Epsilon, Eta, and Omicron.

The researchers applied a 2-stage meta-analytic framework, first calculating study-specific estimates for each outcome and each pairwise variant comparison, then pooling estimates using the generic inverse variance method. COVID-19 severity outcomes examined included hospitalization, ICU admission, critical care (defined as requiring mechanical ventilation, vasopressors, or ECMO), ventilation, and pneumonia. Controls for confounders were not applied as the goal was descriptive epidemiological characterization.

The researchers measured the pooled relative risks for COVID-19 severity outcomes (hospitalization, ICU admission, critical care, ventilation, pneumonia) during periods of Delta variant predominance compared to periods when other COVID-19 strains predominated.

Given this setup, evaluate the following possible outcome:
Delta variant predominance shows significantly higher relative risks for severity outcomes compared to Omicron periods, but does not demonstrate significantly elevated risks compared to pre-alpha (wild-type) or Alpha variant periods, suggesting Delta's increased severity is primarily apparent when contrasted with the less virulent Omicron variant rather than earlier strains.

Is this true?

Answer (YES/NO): NO